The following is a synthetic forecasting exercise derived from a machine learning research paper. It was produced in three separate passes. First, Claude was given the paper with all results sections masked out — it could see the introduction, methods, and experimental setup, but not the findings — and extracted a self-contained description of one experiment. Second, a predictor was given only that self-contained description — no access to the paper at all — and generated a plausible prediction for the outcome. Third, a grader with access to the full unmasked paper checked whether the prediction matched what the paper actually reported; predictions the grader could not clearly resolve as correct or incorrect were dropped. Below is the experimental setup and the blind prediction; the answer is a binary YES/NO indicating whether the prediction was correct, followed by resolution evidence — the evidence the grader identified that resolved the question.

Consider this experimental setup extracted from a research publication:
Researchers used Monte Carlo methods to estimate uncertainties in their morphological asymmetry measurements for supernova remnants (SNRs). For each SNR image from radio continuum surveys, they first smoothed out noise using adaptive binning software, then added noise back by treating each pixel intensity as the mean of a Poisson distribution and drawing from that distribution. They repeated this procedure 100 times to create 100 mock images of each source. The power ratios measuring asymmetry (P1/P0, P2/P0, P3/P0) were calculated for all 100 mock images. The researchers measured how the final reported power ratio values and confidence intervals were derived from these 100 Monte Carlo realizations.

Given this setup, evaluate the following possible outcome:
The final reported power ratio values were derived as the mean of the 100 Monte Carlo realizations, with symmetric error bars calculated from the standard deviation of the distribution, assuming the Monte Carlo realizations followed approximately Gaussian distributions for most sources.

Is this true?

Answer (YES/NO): NO